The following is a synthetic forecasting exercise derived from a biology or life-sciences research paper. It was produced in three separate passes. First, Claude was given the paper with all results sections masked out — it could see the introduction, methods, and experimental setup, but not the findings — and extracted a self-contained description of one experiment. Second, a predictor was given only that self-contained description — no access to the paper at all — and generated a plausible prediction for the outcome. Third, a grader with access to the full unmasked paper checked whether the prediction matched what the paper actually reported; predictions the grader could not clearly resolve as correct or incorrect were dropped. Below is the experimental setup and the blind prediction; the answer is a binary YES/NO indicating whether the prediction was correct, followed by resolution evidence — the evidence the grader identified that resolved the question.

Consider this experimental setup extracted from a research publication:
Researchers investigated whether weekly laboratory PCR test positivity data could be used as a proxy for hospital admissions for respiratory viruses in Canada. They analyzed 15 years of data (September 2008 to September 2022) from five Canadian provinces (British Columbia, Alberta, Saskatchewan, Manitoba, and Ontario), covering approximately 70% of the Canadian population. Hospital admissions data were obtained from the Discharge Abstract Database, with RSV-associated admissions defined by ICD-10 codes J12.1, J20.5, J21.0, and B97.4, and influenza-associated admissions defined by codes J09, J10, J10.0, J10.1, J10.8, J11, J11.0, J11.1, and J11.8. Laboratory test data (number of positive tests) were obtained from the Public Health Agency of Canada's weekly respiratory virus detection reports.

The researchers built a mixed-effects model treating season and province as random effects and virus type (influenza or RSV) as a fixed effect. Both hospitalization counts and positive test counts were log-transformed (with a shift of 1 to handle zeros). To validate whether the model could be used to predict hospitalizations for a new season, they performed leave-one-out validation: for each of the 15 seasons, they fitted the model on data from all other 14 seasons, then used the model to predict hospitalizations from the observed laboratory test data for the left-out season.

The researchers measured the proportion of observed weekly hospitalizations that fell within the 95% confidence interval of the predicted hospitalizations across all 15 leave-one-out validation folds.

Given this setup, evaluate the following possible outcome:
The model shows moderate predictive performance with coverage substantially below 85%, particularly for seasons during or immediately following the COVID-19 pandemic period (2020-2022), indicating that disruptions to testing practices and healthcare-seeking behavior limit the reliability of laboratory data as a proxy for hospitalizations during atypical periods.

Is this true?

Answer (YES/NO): NO